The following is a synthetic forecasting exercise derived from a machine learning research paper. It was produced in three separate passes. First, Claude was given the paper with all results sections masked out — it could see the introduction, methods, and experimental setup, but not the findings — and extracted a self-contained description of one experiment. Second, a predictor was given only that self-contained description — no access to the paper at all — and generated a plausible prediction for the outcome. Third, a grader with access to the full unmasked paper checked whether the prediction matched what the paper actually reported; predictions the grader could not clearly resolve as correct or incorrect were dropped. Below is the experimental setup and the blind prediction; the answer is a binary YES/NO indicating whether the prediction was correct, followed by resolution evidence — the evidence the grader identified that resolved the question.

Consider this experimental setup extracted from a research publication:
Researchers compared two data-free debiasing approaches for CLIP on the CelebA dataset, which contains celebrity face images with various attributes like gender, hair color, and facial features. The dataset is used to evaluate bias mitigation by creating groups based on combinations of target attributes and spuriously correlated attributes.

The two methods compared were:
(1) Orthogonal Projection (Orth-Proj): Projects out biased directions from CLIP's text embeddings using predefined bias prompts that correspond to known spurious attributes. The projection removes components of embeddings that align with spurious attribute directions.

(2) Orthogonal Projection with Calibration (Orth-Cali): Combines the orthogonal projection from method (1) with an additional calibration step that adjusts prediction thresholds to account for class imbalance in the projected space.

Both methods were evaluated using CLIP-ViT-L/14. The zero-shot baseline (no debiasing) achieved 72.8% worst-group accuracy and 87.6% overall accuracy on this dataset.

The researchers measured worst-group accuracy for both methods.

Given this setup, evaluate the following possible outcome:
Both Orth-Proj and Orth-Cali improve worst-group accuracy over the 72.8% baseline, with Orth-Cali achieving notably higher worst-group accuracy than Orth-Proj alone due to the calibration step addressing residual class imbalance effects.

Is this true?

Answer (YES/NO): NO